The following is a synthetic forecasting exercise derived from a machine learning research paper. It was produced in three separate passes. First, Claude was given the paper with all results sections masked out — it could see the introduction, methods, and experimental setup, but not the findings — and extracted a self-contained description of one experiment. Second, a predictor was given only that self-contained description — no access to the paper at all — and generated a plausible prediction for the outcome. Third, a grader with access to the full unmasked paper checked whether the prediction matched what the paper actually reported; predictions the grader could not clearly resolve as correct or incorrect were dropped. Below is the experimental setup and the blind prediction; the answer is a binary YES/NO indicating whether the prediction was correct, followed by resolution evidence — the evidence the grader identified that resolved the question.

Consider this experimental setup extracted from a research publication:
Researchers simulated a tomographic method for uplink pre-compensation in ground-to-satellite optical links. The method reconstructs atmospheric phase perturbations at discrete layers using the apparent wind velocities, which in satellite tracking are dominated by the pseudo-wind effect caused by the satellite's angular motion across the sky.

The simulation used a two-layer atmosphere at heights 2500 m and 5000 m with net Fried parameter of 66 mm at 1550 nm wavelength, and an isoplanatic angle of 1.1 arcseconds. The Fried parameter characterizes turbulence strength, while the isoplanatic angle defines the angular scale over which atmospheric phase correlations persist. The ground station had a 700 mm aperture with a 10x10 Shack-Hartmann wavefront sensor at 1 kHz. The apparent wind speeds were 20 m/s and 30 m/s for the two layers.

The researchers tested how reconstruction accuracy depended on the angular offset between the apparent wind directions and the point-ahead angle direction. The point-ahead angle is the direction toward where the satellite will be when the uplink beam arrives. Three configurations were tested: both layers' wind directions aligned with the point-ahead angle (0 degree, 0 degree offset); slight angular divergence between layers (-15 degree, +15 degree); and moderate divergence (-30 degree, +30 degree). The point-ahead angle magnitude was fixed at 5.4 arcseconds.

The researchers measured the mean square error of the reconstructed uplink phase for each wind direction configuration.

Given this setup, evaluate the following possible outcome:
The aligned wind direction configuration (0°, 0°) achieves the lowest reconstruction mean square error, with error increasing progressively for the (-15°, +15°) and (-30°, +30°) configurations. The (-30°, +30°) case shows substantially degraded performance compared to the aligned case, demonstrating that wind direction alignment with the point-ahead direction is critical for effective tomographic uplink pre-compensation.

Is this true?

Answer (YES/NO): NO